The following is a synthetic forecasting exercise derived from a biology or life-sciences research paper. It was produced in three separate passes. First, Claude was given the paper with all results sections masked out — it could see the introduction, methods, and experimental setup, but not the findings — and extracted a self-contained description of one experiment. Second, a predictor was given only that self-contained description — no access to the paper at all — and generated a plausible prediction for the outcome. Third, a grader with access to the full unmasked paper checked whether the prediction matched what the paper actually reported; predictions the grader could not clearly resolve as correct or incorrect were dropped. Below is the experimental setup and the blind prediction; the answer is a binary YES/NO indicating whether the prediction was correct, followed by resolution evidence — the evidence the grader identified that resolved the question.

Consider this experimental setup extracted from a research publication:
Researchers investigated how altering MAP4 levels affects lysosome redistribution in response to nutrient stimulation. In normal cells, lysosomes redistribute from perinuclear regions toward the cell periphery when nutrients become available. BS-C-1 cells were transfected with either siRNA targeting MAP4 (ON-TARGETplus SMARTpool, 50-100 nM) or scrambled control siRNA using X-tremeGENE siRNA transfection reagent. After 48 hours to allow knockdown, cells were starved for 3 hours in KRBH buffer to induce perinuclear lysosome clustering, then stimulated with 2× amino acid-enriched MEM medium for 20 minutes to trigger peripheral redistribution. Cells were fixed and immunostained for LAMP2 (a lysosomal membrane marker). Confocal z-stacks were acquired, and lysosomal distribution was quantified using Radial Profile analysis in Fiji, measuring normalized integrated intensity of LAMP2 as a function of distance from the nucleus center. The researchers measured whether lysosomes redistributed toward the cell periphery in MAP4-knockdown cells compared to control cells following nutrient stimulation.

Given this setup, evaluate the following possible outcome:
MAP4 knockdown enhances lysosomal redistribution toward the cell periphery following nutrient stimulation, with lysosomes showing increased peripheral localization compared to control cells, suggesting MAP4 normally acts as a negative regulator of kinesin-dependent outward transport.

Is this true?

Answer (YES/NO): NO